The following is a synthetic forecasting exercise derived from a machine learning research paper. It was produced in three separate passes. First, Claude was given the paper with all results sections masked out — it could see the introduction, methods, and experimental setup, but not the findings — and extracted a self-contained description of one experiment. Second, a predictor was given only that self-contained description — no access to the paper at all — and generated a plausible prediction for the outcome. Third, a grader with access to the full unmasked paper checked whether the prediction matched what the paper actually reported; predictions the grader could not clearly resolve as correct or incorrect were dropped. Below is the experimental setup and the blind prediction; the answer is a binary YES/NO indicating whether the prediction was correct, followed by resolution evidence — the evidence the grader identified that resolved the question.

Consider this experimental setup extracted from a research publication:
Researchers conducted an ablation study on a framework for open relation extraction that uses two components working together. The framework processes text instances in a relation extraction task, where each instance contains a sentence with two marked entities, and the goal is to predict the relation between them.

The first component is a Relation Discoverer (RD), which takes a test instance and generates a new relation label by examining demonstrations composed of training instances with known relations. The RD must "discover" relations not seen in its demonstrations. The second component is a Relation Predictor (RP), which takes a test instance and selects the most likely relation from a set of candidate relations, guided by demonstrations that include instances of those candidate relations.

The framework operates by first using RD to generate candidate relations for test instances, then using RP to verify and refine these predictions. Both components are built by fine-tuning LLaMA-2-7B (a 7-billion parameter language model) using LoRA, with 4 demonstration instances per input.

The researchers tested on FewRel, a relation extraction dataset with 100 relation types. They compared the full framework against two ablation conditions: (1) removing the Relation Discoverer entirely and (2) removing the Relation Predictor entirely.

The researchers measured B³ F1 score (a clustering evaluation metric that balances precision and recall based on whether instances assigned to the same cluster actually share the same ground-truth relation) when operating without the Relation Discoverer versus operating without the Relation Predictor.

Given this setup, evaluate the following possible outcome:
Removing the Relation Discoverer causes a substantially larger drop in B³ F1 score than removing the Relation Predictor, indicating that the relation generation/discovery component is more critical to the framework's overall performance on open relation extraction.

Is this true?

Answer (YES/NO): YES